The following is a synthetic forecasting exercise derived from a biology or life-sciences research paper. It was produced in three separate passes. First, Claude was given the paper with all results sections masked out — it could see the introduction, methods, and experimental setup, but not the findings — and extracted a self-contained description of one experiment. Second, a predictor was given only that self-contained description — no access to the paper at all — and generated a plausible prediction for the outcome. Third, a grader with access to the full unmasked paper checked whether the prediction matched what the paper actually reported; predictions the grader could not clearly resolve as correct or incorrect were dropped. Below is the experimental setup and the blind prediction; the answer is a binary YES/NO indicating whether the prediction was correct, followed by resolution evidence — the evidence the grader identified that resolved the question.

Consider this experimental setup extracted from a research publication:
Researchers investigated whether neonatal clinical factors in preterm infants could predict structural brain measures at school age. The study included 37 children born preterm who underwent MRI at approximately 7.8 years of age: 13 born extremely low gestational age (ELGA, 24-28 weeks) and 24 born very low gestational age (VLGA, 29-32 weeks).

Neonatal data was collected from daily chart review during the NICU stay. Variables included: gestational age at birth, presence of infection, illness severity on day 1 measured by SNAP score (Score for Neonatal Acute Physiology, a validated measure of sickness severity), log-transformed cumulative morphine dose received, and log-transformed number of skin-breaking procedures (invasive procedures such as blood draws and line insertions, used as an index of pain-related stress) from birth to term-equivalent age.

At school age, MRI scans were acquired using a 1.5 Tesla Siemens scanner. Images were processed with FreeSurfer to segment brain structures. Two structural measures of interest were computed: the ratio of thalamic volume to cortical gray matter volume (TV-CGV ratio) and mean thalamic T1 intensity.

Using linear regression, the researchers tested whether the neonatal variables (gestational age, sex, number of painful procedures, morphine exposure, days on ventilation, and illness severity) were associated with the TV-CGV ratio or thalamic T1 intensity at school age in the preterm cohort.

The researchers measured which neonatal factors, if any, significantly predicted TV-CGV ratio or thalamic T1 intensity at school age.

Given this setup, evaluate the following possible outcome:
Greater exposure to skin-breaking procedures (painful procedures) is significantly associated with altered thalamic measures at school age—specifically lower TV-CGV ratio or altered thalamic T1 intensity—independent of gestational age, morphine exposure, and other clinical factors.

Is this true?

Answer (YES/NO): NO